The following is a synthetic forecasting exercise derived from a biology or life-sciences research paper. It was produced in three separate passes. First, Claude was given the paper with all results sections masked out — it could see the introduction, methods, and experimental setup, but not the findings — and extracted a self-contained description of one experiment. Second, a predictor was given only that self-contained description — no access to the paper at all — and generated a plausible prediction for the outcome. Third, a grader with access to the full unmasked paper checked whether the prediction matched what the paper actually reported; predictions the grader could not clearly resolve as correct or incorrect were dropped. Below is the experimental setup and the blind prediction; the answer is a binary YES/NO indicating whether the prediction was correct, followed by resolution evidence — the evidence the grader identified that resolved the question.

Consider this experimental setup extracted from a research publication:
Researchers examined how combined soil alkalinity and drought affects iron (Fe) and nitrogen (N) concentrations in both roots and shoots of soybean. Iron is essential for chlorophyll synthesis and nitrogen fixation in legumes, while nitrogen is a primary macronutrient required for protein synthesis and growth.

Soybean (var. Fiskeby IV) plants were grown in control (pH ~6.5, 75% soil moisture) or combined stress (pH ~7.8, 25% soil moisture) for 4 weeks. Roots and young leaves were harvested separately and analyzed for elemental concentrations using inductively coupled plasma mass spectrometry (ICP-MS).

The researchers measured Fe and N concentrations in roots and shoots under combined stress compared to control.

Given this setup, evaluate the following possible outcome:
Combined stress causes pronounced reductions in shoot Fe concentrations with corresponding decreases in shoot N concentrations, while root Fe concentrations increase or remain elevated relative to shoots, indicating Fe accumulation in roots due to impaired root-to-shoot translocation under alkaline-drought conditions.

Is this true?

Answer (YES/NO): NO